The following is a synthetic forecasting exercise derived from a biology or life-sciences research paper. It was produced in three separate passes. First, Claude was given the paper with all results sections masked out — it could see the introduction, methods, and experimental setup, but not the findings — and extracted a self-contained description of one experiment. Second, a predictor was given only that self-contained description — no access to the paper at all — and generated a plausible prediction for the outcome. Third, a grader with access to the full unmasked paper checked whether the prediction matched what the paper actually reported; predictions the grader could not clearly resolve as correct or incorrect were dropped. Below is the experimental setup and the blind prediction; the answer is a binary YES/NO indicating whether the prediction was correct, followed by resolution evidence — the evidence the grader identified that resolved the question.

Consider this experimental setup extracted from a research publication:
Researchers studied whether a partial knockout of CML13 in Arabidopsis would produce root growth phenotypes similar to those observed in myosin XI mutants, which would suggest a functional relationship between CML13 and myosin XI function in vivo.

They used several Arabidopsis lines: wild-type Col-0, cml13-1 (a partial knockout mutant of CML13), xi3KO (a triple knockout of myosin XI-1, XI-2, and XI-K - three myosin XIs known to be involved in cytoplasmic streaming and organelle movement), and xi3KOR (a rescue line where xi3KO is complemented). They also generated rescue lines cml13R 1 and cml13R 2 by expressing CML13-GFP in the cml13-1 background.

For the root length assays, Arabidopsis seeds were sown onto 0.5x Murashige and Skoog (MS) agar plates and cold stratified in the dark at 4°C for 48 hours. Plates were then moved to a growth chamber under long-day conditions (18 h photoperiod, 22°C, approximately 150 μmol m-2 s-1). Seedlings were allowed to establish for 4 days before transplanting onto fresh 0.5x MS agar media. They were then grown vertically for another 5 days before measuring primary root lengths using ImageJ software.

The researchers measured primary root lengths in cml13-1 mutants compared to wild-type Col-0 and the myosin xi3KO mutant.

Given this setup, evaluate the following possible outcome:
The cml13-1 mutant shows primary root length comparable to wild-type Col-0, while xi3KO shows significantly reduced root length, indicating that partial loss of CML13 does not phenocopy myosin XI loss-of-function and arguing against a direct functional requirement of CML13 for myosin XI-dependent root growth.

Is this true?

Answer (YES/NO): NO